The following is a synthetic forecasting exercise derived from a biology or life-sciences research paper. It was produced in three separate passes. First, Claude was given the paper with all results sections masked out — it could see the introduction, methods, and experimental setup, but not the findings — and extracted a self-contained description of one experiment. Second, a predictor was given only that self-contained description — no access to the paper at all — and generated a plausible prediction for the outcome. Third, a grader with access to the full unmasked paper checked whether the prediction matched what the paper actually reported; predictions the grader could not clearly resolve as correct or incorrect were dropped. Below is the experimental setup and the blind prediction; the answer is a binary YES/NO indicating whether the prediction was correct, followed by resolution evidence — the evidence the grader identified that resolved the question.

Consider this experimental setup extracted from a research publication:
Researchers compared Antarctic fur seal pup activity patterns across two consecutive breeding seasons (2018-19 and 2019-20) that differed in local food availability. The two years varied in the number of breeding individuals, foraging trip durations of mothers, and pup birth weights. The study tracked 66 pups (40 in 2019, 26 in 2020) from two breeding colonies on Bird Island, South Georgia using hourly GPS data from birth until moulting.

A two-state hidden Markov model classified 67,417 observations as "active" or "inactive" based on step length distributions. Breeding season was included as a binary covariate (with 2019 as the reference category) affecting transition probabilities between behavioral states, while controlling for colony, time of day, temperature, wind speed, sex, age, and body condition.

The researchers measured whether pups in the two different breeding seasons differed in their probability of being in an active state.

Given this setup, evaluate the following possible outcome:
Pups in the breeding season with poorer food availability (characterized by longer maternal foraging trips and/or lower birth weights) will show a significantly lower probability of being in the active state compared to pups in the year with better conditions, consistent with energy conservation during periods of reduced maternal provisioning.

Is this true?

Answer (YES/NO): NO